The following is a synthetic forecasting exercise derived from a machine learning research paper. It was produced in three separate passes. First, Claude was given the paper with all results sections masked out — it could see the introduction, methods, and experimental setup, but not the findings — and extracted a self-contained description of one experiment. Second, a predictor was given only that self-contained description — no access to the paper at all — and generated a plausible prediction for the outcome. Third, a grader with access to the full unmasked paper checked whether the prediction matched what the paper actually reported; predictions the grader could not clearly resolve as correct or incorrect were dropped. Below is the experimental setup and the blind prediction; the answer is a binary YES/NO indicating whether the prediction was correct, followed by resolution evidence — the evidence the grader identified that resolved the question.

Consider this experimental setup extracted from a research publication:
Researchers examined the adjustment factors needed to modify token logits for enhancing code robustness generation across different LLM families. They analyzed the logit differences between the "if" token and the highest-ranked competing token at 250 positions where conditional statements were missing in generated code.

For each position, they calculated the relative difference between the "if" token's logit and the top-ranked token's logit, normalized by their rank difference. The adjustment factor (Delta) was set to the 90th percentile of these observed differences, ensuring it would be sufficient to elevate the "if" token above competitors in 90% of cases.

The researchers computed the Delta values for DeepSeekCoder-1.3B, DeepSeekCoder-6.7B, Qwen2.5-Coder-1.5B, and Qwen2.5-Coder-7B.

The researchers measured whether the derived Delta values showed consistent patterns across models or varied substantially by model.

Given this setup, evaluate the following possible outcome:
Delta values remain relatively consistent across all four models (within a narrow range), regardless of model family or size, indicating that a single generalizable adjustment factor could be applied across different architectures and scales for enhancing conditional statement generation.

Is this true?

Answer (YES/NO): NO